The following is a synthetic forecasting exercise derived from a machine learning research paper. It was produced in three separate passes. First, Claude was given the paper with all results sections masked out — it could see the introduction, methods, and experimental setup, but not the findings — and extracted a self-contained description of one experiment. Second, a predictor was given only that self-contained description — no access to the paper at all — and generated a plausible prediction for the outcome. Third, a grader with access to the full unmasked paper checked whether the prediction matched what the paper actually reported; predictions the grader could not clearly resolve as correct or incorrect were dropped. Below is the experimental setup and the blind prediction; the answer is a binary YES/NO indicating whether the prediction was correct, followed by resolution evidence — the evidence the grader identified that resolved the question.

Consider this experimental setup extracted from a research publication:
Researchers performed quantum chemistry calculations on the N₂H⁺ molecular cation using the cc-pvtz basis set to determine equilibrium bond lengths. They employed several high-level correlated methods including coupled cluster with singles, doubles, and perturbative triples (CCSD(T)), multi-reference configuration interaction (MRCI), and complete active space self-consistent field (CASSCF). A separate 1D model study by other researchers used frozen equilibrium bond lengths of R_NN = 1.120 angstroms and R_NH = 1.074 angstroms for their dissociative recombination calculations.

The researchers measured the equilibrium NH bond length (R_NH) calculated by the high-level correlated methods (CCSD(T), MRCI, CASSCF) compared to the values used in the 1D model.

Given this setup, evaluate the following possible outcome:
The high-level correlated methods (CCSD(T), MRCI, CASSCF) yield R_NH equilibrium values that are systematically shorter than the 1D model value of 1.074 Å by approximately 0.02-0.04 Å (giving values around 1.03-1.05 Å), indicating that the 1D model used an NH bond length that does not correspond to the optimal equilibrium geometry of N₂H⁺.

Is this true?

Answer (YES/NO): NO